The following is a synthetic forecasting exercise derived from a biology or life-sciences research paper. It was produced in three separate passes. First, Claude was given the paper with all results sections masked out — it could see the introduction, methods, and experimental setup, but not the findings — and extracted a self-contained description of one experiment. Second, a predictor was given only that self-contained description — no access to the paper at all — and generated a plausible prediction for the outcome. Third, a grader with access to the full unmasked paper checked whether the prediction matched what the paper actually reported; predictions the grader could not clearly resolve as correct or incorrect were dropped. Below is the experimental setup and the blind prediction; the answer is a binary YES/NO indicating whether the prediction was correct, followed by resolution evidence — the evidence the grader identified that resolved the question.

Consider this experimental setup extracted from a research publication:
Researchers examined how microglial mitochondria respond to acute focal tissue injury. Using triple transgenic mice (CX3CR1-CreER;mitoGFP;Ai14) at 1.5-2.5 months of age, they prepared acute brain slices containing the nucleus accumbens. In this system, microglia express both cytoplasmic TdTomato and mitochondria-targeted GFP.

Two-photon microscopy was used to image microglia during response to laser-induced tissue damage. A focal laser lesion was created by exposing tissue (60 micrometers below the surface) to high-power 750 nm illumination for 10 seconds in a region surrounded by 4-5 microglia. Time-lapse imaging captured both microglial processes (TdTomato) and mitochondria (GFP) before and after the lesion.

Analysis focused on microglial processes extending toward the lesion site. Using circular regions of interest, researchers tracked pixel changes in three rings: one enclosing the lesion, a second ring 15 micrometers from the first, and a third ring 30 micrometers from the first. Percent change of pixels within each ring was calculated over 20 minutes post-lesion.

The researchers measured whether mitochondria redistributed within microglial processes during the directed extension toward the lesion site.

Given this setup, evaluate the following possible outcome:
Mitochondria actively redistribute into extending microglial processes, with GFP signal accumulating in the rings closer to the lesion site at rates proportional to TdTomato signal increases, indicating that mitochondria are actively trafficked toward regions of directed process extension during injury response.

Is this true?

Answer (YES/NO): NO